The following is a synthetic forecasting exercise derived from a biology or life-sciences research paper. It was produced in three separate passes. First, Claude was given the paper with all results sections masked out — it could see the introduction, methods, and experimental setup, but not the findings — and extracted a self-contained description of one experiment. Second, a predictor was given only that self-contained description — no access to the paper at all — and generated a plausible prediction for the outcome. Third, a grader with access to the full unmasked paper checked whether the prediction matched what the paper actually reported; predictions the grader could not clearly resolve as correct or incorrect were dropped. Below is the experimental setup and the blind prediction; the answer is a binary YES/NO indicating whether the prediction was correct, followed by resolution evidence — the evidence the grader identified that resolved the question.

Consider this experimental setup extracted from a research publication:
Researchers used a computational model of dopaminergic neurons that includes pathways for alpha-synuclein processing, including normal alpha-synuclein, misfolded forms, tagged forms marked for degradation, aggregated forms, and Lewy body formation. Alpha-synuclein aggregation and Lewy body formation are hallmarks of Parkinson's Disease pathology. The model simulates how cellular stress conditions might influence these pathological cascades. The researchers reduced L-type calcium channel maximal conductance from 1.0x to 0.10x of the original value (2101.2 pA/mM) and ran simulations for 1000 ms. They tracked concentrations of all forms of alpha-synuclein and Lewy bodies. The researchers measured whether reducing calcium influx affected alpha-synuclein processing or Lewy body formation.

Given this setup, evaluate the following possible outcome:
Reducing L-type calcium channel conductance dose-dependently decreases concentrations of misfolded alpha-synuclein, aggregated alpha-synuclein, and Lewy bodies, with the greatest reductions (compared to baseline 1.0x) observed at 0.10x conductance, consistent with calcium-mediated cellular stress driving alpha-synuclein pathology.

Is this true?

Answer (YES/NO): NO